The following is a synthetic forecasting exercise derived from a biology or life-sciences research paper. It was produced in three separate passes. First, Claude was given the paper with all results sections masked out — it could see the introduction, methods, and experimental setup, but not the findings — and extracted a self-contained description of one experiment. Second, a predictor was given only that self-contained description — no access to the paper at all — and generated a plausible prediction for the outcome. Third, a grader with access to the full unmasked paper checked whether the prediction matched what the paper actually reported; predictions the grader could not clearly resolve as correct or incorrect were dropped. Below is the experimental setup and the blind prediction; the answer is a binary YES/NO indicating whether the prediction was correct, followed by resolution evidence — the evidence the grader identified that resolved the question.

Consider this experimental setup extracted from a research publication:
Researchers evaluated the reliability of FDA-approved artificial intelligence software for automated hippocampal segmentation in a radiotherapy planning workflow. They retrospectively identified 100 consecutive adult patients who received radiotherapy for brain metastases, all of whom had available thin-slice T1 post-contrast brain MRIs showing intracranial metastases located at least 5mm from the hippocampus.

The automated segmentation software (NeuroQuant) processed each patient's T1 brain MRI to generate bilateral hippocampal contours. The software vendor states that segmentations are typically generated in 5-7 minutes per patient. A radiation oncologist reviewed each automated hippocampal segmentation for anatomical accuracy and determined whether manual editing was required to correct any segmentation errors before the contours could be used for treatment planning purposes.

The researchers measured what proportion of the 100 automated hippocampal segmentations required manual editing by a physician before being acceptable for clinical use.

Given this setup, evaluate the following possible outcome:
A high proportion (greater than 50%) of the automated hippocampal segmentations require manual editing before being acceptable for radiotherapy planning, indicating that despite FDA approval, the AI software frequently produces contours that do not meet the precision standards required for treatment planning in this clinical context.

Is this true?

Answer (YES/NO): NO